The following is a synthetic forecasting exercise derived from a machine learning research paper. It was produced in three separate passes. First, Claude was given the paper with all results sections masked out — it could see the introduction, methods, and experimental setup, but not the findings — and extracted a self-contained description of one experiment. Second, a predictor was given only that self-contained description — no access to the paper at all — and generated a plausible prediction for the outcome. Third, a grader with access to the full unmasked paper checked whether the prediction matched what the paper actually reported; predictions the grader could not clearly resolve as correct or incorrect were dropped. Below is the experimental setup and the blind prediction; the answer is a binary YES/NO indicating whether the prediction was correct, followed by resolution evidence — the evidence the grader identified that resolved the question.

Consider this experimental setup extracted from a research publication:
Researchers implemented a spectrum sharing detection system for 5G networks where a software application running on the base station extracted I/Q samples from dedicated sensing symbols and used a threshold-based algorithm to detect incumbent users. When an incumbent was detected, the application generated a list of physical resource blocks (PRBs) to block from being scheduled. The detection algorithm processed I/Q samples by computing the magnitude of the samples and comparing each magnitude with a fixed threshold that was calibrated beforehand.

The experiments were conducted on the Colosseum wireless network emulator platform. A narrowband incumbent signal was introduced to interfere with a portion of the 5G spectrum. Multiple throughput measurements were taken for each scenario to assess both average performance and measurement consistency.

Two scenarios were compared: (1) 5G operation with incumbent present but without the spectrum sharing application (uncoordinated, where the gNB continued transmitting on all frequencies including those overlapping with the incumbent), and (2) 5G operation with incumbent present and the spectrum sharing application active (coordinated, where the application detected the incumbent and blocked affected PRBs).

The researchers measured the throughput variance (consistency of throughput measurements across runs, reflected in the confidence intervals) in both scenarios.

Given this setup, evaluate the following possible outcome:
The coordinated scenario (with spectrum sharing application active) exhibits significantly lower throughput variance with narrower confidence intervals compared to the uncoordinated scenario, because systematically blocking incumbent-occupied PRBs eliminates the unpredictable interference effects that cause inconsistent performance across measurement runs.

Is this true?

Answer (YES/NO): YES